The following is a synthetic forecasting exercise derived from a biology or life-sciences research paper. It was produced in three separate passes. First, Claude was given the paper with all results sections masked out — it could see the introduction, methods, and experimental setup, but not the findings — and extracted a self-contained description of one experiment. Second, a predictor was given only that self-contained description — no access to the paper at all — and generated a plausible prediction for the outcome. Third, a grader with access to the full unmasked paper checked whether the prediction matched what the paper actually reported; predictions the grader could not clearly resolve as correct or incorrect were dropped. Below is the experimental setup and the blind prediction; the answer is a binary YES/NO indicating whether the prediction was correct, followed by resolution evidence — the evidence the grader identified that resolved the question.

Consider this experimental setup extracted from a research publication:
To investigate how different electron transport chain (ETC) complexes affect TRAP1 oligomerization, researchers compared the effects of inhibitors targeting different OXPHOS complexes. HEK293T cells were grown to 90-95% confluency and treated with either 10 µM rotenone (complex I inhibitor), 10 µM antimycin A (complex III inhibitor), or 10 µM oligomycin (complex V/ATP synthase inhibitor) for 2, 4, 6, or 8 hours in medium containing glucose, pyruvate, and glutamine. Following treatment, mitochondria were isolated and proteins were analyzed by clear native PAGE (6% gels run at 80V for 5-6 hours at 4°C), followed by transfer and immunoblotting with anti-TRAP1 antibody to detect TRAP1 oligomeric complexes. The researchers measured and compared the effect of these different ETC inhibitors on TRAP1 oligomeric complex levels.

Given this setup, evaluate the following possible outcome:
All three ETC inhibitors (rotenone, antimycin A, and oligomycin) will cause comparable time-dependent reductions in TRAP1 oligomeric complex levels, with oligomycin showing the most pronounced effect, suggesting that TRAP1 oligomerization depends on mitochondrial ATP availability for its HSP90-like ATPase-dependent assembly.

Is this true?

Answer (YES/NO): NO